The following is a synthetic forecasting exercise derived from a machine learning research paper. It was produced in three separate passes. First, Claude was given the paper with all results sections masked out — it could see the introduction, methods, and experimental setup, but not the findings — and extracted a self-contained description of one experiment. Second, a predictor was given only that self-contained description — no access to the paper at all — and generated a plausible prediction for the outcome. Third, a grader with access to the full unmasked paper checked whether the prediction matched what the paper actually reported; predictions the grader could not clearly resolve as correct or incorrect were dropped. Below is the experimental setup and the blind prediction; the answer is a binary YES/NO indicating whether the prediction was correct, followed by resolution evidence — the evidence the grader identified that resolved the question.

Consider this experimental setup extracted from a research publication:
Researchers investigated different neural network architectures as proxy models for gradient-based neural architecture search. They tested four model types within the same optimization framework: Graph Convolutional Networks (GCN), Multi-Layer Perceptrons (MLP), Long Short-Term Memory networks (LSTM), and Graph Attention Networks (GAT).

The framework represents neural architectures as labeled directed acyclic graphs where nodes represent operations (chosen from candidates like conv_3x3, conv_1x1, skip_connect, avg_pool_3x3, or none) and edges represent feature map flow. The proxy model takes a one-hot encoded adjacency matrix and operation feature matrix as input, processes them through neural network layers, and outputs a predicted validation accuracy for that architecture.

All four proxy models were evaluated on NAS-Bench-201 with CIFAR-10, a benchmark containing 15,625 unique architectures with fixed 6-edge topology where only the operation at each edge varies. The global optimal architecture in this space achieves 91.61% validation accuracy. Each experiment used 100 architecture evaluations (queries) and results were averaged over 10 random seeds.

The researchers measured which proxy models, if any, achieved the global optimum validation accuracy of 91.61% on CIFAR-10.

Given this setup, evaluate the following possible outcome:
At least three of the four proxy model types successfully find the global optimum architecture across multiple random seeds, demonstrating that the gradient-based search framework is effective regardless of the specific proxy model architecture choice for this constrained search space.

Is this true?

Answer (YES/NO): NO